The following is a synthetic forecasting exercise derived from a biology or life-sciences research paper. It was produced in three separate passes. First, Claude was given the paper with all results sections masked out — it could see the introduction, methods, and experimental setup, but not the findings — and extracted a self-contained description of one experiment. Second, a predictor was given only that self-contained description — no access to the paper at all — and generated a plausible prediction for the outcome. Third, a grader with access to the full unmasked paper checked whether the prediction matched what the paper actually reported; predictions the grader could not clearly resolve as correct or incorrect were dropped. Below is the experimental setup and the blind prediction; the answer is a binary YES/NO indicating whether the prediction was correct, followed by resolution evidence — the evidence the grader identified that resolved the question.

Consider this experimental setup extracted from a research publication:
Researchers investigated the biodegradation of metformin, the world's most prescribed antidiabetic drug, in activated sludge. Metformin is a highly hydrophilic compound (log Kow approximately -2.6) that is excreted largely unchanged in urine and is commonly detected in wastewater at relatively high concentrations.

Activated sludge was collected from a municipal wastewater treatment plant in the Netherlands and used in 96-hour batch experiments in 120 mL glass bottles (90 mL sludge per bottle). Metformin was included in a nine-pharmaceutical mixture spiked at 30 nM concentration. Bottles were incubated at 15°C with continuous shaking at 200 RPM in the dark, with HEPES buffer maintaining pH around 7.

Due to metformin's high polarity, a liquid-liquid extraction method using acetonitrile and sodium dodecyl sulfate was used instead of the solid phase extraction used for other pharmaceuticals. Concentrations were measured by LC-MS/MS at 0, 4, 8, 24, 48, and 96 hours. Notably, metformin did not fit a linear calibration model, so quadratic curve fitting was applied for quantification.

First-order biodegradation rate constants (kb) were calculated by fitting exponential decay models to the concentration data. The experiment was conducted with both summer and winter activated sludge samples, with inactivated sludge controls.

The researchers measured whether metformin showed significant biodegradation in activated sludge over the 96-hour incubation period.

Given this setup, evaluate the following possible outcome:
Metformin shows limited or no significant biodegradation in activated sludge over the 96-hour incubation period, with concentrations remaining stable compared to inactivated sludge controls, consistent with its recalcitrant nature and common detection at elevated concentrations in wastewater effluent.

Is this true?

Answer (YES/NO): NO